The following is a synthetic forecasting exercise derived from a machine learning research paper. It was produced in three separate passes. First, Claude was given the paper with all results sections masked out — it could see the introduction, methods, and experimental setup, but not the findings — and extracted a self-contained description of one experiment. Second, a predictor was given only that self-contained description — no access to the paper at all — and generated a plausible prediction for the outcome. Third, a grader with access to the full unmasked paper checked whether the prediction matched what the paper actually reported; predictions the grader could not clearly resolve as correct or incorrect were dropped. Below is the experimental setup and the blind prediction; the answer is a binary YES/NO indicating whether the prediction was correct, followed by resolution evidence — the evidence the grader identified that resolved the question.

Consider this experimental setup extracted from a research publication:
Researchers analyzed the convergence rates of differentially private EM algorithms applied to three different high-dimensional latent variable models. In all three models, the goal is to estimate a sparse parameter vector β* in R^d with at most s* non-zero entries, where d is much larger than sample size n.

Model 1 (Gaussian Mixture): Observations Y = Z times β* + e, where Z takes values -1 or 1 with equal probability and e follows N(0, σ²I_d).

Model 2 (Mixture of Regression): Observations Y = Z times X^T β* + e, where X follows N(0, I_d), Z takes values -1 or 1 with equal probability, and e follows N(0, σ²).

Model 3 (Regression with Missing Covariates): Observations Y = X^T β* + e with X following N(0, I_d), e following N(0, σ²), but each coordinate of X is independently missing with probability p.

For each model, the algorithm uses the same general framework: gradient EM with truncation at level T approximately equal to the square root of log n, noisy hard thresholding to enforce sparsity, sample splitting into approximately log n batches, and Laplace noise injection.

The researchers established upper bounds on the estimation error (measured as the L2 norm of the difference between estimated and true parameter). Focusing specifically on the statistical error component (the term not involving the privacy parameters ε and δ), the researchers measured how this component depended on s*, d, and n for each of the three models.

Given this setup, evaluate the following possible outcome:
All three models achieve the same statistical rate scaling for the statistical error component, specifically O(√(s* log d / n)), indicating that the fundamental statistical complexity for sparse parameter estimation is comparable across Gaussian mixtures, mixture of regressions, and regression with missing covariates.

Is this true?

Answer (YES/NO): NO